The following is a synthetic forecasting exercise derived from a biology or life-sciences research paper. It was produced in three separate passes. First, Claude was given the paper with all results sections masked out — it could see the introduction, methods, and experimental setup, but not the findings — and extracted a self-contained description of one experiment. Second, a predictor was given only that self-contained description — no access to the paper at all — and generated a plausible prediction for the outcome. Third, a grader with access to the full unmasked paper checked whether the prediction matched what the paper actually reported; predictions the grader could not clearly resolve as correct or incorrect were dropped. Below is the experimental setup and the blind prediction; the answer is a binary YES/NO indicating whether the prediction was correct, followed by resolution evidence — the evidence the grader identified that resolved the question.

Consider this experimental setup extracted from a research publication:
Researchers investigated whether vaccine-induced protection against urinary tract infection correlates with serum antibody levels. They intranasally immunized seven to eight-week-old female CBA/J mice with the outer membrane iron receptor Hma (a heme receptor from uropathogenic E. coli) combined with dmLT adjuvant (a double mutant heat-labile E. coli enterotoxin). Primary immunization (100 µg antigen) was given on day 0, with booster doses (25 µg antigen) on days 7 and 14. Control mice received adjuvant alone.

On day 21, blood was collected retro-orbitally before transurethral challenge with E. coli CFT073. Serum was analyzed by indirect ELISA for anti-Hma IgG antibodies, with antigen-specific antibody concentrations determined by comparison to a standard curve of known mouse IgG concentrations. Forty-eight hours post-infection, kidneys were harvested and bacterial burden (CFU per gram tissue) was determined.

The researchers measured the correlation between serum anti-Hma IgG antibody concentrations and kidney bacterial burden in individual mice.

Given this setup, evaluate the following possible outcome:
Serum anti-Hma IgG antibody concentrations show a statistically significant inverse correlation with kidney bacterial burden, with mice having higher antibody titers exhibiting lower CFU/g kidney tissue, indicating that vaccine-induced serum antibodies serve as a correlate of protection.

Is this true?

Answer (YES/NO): NO